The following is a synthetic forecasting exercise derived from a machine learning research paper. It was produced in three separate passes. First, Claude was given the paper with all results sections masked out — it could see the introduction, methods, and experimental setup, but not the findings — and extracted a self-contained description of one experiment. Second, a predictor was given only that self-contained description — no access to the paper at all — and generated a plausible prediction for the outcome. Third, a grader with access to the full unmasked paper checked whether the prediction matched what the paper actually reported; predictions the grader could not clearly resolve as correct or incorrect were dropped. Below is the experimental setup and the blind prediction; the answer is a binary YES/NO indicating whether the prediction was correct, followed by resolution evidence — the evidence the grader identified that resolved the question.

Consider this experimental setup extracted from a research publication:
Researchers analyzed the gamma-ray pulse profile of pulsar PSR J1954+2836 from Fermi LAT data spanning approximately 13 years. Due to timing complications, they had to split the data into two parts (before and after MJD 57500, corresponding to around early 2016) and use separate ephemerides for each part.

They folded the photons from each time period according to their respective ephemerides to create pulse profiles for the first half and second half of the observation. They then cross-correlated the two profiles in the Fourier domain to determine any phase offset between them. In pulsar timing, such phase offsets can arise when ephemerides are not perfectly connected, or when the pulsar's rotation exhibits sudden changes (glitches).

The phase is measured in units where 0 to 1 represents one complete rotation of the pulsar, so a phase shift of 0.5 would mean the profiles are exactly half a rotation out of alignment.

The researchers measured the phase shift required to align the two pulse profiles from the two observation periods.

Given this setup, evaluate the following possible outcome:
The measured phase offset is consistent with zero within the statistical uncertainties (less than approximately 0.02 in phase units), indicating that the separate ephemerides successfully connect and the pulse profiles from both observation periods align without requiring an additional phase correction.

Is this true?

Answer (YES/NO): NO